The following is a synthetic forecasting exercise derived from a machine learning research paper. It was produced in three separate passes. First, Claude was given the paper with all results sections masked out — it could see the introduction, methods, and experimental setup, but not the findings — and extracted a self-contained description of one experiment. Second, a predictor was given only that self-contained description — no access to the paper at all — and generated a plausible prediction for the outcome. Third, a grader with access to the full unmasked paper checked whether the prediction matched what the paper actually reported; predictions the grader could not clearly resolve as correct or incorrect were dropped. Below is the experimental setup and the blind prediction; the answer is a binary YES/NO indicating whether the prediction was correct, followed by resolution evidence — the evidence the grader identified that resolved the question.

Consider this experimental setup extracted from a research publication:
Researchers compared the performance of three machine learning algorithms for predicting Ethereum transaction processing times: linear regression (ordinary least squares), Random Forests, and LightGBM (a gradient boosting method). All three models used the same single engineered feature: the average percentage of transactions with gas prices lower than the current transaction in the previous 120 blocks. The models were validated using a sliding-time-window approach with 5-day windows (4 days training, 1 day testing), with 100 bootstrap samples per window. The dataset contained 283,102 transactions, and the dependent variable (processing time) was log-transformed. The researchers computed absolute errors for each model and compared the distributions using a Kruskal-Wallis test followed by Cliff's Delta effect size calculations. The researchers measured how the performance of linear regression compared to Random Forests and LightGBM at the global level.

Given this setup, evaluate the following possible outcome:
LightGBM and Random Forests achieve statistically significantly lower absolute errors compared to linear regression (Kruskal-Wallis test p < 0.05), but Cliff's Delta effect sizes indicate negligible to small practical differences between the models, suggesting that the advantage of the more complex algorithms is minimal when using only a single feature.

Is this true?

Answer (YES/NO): NO